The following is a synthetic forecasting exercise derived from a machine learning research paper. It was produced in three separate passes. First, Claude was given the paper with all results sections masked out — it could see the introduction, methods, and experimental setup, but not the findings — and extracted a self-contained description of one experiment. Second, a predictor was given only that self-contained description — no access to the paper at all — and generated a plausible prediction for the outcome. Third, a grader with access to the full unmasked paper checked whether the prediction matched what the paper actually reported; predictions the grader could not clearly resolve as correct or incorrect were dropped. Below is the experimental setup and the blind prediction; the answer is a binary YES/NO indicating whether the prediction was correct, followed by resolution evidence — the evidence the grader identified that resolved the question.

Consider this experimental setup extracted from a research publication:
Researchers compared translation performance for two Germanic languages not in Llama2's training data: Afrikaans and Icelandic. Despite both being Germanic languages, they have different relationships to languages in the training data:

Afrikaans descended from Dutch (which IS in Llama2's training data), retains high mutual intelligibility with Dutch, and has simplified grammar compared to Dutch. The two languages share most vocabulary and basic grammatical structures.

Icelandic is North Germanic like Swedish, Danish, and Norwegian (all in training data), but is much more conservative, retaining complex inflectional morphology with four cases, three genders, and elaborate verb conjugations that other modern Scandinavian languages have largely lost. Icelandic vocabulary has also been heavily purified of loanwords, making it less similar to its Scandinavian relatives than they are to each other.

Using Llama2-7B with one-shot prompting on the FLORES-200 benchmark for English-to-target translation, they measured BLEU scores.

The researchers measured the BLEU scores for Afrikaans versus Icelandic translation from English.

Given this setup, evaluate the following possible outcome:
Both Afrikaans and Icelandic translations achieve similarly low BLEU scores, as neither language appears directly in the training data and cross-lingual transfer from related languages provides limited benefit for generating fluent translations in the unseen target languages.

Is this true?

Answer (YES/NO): NO